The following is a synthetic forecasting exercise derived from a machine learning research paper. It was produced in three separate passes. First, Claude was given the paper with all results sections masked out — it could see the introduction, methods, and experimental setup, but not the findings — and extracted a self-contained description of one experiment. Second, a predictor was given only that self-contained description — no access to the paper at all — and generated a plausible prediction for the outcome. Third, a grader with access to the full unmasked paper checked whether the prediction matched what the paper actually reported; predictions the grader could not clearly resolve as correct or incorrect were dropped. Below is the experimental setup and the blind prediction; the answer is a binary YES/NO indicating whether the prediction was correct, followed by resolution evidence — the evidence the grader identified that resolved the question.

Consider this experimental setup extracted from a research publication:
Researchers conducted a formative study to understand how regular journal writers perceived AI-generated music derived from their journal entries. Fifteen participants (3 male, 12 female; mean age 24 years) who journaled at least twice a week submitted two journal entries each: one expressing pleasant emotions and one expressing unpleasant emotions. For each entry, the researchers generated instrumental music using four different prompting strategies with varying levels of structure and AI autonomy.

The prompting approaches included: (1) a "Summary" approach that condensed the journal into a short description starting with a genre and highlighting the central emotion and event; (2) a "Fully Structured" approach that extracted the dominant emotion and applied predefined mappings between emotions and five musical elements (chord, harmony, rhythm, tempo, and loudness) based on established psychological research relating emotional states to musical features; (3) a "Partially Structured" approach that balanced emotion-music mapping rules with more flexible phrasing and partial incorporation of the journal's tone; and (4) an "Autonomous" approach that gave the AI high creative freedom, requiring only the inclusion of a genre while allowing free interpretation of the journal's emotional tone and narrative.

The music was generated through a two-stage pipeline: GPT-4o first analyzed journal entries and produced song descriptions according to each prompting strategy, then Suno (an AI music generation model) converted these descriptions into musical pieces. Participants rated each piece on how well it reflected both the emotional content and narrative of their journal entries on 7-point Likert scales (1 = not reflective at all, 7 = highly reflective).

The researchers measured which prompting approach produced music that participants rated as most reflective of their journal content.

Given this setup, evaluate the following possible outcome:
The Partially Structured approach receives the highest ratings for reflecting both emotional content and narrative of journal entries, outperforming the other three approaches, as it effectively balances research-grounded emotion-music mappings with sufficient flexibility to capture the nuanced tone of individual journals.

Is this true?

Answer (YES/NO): NO